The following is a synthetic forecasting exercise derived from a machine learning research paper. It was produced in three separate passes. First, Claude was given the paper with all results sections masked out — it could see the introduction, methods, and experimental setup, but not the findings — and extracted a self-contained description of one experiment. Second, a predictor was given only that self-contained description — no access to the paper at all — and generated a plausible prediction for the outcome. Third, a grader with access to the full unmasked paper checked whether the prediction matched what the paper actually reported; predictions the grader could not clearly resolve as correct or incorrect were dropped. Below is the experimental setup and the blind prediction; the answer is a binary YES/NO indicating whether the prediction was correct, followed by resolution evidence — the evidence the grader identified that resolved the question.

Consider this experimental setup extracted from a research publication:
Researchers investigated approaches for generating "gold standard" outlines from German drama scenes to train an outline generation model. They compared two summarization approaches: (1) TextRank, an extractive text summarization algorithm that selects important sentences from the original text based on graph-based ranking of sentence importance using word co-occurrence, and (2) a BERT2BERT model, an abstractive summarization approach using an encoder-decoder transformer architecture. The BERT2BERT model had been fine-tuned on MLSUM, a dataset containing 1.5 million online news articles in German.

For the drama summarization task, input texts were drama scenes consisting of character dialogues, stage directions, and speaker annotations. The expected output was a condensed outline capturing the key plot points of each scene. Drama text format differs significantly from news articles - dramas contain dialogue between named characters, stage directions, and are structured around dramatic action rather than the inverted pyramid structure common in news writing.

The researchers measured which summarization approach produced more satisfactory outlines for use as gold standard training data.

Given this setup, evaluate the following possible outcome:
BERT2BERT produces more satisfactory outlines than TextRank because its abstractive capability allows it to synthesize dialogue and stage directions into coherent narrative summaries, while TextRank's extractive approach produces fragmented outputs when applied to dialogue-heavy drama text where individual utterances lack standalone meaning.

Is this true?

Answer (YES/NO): NO